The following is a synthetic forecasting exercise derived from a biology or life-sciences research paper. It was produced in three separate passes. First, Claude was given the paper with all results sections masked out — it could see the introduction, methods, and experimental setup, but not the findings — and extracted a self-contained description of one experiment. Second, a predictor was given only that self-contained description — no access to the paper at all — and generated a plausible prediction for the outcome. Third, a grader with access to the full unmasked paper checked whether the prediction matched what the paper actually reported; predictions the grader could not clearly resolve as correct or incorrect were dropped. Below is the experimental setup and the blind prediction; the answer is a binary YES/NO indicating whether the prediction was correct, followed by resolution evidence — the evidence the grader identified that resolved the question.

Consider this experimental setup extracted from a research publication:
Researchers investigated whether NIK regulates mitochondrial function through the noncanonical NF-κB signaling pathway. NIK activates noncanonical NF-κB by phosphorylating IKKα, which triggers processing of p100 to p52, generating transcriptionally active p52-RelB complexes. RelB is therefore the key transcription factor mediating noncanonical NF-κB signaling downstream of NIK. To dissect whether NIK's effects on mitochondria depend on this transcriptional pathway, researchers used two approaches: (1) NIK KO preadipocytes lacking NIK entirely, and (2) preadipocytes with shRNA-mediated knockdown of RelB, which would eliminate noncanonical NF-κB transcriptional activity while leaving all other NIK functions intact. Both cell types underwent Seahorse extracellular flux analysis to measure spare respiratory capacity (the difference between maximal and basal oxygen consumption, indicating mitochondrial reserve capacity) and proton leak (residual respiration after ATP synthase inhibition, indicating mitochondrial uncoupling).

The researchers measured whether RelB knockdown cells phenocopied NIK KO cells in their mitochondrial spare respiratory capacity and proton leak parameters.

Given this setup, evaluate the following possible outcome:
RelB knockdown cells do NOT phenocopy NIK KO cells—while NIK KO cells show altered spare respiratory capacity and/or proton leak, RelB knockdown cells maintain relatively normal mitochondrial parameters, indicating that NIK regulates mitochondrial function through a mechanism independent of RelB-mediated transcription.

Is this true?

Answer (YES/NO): YES